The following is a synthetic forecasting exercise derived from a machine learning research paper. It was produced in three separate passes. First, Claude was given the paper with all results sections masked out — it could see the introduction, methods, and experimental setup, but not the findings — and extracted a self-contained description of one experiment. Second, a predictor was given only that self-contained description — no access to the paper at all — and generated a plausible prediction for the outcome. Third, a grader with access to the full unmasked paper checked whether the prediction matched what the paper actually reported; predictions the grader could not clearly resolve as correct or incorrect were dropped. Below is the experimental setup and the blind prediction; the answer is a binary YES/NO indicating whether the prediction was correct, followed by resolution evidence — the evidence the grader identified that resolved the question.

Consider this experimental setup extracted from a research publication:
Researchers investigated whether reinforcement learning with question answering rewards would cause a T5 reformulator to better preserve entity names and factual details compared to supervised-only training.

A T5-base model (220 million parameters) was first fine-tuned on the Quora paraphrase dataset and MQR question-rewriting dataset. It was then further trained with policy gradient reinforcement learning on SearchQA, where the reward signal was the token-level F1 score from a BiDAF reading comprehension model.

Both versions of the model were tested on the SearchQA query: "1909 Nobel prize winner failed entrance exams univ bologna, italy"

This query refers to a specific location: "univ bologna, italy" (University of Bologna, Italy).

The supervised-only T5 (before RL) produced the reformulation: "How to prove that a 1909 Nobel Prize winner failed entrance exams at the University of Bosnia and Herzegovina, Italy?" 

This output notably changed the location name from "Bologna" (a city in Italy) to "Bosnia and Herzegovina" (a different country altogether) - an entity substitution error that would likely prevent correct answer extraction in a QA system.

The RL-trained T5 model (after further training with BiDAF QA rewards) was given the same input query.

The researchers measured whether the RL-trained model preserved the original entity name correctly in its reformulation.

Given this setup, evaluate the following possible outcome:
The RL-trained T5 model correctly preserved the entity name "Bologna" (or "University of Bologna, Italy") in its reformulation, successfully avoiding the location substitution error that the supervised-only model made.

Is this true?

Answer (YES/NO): YES